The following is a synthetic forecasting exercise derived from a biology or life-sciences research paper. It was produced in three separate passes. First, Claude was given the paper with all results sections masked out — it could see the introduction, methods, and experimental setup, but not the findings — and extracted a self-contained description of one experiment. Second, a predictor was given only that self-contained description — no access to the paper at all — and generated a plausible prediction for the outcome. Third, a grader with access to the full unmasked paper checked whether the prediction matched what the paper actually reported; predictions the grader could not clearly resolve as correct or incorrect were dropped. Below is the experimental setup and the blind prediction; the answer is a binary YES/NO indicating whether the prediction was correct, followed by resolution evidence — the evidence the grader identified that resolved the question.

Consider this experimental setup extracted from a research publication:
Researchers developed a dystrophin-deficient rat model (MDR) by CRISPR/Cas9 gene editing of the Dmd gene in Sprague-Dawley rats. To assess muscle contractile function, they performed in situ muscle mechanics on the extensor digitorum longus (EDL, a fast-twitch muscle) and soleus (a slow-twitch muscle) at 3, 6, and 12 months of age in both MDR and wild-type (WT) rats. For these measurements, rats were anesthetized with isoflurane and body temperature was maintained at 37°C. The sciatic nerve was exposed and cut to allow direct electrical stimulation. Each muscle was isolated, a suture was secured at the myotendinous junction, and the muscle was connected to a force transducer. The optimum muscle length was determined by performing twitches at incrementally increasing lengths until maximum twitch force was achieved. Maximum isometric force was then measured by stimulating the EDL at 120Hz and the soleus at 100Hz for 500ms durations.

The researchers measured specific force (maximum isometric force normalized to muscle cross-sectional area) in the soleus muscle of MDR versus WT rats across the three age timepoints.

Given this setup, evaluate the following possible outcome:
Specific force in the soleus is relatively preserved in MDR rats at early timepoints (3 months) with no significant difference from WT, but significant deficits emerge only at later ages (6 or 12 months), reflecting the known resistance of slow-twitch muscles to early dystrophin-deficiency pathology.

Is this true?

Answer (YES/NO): YES